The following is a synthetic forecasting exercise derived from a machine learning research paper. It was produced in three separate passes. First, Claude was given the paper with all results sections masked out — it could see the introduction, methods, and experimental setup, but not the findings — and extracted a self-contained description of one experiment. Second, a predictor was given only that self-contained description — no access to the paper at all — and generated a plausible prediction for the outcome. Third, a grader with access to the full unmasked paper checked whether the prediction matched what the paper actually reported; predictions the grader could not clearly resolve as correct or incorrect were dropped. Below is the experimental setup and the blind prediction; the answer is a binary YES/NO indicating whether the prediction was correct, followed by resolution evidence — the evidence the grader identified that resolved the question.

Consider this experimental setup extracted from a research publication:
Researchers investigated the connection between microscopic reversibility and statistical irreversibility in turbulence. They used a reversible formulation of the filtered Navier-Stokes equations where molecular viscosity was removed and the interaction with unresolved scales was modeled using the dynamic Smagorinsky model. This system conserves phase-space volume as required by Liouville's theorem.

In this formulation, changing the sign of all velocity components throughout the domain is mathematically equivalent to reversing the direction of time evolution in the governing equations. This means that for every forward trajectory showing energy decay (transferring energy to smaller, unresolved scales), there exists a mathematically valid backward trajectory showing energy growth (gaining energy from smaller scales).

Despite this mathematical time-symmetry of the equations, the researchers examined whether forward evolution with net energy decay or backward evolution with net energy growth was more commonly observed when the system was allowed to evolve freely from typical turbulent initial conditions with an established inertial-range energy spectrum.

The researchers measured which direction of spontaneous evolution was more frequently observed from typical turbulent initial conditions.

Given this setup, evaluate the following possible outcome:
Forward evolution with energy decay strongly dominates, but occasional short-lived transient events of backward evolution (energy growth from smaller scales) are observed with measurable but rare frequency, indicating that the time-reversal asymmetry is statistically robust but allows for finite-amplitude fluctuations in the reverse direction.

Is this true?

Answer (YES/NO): NO